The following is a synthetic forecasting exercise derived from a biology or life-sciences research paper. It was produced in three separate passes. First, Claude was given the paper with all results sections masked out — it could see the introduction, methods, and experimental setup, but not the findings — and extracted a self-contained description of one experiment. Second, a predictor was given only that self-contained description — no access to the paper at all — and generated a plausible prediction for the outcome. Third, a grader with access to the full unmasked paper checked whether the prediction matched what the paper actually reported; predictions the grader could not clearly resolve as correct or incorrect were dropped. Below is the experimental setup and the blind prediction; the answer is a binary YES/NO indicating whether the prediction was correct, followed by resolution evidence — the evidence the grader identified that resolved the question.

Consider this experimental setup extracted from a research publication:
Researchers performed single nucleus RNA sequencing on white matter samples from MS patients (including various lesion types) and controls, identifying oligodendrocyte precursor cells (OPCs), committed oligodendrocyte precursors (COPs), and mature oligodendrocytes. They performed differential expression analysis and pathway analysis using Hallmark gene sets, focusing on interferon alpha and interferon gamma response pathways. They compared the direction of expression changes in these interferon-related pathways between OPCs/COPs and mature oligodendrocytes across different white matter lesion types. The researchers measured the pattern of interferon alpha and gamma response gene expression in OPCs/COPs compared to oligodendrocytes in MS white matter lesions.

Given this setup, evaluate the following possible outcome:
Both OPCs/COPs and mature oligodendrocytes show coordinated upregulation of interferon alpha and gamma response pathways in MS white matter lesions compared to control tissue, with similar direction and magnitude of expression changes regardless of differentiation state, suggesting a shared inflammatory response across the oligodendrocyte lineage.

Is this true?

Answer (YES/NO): NO